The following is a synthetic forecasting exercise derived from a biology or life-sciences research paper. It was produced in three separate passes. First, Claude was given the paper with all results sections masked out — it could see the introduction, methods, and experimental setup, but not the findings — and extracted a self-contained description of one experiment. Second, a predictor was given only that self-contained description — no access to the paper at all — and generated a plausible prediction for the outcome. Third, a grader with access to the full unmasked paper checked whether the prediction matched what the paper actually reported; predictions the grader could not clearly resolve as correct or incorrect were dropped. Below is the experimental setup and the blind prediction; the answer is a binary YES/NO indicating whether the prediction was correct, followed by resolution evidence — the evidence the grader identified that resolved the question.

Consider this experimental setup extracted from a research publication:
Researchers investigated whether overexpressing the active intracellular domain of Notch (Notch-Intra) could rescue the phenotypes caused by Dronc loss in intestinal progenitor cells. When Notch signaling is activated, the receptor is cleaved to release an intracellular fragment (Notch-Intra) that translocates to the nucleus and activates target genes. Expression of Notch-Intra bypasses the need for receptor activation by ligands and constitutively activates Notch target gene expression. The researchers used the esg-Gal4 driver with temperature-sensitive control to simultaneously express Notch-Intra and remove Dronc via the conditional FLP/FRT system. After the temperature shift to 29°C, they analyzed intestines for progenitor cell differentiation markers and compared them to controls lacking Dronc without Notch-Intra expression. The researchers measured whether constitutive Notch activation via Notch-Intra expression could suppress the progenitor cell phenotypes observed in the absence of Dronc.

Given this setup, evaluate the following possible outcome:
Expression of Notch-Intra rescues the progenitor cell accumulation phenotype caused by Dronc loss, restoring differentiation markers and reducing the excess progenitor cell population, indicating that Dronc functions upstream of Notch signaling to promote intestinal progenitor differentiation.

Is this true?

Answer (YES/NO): NO